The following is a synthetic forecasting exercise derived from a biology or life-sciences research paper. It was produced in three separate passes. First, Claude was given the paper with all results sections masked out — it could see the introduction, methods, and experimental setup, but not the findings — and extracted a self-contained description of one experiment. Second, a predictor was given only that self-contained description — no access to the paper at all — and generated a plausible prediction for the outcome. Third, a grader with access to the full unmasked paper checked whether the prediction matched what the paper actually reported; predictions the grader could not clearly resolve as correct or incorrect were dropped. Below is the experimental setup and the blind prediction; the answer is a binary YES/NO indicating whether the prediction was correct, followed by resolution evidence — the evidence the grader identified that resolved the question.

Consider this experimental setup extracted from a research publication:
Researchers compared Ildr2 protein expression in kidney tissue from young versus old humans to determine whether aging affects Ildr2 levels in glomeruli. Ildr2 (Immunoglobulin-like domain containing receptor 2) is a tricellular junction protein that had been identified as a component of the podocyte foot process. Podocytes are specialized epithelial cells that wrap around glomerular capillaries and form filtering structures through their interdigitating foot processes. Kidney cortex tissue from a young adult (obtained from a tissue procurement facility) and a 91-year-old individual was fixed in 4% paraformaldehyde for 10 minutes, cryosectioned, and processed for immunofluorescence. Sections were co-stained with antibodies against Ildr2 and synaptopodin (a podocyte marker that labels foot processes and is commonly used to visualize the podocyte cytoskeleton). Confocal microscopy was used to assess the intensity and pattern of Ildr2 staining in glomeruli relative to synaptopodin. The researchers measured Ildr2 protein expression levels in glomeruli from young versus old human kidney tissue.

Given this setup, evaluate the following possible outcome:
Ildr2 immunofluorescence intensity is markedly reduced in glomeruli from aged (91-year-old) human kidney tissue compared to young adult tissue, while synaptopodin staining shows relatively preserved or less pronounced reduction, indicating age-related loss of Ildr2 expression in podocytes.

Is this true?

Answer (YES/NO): NO